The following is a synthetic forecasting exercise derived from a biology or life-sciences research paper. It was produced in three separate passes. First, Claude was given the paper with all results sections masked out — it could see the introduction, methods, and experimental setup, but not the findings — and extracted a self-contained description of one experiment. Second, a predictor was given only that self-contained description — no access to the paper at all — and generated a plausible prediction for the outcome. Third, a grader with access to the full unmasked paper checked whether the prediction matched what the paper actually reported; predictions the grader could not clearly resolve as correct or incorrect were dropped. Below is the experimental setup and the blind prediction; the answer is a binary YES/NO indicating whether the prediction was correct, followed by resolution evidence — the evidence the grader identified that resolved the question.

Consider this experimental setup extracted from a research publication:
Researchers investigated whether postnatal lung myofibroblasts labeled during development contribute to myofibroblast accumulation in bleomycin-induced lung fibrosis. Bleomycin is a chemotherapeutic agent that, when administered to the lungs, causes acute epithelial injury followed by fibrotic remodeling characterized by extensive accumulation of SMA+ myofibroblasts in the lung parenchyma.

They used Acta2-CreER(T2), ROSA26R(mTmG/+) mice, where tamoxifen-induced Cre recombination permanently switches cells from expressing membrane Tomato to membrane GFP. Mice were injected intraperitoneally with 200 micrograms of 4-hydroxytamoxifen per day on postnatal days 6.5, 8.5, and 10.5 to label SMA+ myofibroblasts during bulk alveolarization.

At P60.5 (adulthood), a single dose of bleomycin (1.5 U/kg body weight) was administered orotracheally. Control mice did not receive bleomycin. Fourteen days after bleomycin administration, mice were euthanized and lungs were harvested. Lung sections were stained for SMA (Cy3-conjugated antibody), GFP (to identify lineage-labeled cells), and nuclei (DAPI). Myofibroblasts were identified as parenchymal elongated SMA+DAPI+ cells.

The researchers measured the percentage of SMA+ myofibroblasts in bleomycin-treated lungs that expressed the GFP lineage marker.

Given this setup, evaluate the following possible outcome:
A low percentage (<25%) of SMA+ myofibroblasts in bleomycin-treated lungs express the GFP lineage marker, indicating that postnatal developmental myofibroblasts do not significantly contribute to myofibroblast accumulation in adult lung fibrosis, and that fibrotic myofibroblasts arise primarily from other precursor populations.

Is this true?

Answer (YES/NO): NO